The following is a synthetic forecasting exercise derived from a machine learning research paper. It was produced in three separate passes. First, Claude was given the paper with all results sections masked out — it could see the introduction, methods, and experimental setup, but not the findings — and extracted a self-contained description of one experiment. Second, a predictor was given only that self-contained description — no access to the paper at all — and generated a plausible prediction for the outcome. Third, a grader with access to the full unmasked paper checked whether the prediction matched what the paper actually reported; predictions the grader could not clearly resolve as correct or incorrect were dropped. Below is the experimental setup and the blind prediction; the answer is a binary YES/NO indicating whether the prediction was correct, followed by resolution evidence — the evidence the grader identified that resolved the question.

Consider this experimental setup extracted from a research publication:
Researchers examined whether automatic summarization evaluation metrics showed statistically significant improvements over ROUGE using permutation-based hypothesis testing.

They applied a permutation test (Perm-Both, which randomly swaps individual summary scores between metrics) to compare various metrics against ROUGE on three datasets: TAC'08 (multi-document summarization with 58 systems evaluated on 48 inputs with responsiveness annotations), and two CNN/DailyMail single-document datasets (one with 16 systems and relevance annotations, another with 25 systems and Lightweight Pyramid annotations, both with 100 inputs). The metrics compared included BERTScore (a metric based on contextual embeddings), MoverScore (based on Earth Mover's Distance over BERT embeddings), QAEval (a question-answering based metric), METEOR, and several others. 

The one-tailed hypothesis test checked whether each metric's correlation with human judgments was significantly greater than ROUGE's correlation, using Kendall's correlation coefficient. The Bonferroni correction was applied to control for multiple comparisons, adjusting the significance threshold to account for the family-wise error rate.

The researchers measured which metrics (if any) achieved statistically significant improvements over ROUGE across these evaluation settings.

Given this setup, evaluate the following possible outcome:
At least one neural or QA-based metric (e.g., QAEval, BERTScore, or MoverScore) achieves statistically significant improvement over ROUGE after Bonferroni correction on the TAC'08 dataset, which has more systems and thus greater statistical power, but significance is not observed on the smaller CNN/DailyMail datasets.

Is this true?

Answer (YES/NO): NO